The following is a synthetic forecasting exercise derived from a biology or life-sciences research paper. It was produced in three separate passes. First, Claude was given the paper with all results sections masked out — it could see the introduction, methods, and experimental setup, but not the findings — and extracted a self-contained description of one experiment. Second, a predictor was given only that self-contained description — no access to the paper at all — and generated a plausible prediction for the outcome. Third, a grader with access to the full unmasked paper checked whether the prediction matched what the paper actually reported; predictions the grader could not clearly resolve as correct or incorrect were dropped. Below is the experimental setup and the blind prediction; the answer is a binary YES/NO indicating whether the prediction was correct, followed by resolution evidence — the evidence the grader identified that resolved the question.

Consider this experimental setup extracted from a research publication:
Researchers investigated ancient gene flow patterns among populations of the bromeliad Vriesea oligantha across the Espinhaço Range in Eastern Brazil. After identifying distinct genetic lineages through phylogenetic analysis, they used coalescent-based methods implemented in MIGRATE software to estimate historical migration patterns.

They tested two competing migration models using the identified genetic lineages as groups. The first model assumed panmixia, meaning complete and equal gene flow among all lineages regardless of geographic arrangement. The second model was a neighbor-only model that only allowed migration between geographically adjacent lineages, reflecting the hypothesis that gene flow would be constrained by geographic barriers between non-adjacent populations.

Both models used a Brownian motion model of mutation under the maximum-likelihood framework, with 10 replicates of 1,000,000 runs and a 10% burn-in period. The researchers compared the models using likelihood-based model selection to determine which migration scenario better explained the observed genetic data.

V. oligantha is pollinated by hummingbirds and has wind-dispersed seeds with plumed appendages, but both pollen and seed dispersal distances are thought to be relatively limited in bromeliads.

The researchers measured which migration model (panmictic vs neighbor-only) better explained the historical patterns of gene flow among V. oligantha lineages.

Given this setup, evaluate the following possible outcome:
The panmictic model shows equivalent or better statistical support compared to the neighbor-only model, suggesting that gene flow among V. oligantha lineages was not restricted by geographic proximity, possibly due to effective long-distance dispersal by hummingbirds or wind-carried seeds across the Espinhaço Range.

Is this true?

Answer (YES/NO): NO